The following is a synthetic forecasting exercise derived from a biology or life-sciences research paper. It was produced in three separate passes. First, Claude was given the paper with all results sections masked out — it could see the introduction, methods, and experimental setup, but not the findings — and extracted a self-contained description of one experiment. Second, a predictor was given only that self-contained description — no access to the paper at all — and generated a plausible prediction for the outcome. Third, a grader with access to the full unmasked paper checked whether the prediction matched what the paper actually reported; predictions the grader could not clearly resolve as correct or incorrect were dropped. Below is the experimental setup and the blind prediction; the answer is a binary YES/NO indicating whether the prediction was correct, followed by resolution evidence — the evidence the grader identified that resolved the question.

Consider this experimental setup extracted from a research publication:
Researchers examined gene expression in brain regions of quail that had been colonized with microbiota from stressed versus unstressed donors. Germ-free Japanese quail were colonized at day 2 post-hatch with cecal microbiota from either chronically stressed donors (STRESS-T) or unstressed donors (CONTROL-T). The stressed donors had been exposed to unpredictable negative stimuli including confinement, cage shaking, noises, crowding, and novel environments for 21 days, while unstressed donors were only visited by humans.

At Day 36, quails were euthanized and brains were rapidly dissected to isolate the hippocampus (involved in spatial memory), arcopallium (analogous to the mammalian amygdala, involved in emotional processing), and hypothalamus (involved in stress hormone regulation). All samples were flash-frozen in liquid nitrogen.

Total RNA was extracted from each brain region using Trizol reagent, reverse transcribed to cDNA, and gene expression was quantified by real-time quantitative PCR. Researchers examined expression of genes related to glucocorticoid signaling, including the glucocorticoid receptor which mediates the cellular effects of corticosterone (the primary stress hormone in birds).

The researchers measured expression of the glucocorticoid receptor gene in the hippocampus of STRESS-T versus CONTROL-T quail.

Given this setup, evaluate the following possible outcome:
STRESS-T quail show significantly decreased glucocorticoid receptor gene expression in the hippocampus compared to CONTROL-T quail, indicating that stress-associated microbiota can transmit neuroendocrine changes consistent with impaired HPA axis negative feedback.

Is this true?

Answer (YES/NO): NO